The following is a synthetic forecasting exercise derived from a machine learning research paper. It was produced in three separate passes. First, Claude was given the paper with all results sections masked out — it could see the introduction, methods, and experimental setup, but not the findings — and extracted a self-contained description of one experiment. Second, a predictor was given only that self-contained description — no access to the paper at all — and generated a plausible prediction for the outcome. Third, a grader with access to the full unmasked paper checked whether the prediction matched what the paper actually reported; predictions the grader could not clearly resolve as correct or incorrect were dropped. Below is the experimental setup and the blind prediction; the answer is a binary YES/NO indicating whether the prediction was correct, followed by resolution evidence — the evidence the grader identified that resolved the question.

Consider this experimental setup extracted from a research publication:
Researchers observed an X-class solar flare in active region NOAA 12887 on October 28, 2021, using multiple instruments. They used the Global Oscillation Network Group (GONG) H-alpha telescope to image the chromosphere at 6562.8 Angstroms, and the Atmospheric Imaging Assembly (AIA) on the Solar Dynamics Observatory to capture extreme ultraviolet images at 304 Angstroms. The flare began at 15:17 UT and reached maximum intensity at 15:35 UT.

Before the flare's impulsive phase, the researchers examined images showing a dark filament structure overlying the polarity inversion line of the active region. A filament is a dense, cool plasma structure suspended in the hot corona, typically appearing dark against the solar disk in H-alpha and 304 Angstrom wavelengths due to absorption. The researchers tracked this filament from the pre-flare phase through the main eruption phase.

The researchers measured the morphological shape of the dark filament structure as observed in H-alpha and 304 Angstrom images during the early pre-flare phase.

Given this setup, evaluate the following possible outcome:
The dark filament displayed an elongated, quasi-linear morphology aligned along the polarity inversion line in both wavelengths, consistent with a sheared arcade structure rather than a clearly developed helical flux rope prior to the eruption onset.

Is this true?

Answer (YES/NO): NO